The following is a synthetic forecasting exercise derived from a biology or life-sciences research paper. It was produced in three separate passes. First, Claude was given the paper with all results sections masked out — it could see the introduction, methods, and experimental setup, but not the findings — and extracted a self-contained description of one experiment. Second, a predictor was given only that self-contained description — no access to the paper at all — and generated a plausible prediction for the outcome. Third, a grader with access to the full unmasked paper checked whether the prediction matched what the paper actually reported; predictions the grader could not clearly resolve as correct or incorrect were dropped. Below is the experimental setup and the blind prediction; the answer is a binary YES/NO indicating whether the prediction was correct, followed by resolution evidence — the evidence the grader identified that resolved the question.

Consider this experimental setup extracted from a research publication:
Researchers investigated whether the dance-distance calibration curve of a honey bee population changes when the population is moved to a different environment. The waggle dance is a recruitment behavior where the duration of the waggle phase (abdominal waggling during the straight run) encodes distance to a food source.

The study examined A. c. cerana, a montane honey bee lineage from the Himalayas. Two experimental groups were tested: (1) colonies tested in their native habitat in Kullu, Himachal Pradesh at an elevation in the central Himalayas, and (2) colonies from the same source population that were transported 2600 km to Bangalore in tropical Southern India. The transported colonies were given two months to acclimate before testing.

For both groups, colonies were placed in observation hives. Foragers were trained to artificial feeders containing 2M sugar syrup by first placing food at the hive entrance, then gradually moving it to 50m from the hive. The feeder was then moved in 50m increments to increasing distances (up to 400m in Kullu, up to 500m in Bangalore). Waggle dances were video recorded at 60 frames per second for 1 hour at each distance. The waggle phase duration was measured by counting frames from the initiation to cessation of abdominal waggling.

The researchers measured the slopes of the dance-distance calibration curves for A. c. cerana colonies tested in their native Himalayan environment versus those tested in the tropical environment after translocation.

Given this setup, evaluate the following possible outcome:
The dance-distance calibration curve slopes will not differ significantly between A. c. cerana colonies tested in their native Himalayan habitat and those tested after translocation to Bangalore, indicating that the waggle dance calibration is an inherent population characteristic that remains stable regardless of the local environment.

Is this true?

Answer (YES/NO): NO